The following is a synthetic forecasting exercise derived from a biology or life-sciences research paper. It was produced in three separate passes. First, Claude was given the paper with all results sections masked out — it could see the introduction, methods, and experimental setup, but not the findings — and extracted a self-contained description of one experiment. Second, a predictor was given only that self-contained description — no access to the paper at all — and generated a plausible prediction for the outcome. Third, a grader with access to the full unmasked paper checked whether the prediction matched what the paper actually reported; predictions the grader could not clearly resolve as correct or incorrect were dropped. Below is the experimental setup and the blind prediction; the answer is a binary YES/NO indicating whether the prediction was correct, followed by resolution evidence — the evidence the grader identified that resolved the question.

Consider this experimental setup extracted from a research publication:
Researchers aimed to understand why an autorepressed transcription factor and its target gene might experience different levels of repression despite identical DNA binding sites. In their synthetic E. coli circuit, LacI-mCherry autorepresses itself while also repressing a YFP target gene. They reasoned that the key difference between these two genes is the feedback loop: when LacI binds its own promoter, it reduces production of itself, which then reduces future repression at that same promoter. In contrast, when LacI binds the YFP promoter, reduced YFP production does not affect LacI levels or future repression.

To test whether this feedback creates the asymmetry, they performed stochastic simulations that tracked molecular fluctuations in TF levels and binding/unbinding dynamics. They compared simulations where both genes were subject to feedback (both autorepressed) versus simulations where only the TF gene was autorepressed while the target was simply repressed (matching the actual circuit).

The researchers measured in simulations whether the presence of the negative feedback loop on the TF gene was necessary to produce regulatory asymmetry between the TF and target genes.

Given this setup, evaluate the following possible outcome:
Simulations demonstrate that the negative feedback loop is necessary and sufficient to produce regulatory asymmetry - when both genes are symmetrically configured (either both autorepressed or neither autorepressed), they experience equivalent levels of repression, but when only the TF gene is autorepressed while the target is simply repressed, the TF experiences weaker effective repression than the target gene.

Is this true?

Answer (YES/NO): NO